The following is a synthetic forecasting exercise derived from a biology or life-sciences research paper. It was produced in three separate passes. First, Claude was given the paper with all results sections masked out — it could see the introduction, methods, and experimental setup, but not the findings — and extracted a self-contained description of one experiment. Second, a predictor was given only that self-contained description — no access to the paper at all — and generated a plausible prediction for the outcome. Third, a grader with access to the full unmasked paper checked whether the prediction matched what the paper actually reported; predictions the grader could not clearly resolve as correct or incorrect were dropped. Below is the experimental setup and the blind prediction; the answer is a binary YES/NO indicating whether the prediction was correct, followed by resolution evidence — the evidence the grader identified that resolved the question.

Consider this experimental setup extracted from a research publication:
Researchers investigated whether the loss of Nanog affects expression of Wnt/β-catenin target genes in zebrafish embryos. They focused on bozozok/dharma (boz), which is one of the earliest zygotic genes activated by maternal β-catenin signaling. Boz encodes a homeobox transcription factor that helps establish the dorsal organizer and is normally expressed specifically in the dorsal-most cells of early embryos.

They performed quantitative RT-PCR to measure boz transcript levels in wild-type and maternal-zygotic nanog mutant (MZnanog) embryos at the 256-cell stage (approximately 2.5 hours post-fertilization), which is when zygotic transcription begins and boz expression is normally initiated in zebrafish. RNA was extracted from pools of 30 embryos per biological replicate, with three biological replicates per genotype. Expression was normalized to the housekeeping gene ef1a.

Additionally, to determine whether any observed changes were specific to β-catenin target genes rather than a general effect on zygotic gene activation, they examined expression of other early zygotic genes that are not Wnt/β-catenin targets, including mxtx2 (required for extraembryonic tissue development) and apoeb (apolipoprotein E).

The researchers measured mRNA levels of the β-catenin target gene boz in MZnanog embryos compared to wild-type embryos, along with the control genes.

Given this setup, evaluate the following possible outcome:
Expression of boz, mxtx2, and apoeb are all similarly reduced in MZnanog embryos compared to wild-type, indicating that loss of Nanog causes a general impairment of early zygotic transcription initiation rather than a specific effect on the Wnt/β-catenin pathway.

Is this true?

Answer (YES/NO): NO